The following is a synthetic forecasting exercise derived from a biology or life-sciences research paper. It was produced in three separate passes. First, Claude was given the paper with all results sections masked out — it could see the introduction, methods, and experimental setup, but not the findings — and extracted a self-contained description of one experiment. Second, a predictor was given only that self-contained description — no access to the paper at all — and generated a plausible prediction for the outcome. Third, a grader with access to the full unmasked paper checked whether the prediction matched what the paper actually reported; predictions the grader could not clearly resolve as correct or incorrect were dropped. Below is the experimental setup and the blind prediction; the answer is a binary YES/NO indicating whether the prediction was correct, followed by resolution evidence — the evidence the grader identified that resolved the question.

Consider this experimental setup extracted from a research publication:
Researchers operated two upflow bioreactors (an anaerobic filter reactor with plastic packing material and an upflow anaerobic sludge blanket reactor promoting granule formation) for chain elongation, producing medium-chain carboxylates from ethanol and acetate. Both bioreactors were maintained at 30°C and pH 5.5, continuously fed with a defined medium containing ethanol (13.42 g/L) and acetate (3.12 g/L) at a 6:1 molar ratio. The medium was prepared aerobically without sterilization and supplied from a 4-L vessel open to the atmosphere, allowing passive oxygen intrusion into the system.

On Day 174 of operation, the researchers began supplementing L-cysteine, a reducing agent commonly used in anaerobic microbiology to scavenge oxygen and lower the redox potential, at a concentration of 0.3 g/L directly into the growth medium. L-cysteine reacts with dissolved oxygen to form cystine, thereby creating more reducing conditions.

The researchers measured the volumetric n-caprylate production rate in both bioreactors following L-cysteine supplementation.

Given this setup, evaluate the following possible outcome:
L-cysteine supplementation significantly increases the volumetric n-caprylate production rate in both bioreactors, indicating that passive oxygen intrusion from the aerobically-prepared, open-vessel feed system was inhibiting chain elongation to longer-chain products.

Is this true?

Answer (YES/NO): NO